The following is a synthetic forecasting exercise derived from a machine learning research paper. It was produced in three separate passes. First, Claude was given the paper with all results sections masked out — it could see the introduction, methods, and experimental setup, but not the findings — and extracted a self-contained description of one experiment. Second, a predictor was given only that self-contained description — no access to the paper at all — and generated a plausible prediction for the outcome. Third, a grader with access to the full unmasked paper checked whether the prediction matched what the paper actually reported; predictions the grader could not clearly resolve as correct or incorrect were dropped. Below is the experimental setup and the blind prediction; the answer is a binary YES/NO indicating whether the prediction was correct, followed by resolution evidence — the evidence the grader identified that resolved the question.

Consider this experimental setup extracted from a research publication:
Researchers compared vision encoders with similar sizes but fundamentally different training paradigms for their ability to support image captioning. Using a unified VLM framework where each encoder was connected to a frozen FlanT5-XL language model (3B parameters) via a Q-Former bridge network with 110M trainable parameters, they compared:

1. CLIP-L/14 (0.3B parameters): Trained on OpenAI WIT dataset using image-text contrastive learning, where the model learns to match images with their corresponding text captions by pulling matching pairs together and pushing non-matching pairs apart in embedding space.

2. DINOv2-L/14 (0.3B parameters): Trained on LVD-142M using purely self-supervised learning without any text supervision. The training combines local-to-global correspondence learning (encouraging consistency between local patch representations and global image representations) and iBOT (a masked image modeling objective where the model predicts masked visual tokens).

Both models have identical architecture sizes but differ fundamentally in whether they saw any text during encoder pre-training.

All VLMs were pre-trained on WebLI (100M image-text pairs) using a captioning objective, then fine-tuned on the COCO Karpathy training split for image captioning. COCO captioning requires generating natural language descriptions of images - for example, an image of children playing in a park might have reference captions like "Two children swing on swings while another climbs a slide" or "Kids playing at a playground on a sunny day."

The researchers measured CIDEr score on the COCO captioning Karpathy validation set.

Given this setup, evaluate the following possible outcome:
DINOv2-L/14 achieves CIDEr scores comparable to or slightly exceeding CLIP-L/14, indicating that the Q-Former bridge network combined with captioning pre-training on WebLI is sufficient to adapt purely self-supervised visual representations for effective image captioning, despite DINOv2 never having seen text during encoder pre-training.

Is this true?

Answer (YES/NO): NO